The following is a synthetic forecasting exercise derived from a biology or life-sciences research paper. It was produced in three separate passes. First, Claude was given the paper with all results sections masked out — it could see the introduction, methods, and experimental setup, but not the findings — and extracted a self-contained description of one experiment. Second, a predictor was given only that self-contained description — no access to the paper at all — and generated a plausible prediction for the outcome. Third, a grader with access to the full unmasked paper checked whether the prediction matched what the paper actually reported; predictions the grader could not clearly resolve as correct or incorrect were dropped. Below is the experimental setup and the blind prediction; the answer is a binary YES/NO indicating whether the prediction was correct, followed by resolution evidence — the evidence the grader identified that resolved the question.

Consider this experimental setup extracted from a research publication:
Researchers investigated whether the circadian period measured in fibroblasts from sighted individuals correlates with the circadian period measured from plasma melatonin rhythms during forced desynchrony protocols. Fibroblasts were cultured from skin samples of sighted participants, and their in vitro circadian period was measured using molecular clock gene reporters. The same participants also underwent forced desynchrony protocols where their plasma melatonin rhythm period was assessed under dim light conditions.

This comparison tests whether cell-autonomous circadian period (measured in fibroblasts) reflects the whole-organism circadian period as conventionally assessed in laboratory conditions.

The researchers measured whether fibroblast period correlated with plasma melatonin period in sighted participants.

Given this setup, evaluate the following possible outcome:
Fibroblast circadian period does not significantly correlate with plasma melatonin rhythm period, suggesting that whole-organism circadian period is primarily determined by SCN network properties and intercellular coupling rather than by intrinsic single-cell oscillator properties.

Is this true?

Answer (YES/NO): YES